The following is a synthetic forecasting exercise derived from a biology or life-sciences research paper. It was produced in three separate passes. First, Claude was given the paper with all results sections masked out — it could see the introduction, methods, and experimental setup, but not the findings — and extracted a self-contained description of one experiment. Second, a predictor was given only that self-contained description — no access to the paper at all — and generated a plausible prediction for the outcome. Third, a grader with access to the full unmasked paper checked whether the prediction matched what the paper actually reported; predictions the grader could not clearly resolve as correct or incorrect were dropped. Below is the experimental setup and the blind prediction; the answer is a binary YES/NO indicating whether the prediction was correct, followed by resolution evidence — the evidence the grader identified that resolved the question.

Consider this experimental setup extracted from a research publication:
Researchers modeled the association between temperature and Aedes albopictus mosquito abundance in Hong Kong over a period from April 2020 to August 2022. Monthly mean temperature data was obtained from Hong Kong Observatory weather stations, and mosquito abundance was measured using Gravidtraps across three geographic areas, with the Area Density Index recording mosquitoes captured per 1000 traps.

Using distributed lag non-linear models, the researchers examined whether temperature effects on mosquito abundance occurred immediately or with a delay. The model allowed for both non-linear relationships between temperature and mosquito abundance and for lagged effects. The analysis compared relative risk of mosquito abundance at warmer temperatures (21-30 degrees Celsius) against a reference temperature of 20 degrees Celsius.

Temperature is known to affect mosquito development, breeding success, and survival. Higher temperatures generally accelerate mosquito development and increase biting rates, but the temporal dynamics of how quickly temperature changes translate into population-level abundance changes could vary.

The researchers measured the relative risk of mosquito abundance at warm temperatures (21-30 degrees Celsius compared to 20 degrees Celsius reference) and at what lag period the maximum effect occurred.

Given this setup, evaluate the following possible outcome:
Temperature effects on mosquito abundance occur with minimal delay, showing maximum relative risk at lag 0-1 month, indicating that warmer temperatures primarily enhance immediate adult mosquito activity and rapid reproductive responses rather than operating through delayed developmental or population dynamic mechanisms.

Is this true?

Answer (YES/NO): NO